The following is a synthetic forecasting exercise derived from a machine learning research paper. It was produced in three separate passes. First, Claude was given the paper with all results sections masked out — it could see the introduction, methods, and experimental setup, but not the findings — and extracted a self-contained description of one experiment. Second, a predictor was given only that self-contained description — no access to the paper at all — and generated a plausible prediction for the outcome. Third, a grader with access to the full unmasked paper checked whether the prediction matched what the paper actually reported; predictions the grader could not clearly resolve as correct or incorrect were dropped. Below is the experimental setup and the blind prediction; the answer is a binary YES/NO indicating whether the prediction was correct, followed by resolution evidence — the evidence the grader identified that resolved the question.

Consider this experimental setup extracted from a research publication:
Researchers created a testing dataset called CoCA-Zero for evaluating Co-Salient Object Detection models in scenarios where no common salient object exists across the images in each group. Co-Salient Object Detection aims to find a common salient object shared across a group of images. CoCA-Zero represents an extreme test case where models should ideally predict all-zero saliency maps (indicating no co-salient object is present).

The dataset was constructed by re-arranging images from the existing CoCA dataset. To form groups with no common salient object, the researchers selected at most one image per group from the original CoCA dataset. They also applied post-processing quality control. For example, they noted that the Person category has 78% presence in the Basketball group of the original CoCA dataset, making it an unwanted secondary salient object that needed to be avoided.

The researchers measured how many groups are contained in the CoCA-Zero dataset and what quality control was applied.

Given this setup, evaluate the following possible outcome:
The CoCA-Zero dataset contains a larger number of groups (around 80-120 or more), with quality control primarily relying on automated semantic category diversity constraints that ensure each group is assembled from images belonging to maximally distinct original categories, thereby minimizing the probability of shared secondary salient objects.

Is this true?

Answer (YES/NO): NO